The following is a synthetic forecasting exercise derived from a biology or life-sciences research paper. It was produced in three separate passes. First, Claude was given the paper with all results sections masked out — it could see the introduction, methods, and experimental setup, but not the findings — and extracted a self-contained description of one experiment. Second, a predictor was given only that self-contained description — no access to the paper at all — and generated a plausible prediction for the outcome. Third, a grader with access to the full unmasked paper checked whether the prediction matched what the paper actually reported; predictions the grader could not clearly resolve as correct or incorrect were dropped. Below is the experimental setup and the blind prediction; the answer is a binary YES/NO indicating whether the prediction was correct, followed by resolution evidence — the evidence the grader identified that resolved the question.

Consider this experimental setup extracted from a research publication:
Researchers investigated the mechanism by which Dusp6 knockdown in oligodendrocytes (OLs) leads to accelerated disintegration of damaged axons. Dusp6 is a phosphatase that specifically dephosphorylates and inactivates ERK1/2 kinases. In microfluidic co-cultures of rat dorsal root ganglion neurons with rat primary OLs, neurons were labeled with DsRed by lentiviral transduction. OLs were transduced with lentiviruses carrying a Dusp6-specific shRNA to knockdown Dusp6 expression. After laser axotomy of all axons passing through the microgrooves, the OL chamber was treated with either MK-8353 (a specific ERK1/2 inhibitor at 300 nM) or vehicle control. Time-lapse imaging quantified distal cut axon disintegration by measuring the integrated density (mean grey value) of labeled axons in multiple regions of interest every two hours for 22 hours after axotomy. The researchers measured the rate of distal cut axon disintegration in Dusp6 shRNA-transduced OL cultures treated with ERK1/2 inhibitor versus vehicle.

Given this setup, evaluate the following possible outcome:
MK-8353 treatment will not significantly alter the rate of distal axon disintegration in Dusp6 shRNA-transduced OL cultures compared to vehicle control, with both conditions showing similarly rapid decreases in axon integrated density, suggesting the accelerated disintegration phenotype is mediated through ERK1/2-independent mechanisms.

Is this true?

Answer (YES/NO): NO